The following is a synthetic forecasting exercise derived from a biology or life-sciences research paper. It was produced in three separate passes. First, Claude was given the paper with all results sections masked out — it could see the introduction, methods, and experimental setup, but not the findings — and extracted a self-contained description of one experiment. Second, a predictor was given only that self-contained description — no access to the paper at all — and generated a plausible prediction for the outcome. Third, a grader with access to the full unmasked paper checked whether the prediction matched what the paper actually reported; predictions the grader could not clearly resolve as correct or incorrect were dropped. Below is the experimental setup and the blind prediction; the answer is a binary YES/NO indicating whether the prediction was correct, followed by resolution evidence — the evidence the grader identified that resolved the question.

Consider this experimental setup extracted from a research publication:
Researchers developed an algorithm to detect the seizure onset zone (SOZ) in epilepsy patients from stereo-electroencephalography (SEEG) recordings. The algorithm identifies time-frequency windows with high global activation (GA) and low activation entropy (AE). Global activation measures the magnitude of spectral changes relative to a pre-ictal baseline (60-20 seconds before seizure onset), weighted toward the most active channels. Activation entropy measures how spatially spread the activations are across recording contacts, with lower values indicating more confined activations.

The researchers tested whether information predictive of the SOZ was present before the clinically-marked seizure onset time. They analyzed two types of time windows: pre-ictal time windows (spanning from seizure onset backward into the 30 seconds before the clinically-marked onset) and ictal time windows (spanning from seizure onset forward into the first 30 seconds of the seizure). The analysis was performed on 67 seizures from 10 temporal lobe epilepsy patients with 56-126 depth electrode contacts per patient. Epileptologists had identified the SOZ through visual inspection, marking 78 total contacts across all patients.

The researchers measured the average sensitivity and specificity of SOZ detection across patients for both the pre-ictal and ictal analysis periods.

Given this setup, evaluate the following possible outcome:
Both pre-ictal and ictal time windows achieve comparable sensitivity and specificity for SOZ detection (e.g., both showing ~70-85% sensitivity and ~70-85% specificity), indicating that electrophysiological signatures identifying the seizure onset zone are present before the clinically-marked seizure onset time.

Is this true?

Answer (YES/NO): NO